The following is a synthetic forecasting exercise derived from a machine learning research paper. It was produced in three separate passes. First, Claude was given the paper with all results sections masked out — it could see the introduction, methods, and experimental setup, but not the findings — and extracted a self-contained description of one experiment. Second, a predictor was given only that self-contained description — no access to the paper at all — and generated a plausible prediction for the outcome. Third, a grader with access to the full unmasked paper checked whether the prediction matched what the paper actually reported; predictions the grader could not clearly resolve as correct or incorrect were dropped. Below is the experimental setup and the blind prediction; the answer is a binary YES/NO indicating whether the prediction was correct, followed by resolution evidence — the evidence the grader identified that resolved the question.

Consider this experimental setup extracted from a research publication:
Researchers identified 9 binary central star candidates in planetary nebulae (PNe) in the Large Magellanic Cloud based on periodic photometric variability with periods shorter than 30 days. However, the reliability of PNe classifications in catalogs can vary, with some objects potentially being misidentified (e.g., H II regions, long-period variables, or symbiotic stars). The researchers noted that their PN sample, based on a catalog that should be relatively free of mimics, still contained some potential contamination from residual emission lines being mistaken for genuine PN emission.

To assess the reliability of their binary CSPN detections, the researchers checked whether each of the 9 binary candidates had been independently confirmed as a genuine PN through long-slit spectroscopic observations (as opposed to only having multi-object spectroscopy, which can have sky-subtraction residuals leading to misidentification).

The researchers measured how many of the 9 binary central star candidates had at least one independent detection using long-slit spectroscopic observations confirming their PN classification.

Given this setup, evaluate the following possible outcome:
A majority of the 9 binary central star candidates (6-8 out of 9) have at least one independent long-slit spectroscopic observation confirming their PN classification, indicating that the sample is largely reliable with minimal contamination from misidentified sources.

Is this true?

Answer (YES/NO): NO